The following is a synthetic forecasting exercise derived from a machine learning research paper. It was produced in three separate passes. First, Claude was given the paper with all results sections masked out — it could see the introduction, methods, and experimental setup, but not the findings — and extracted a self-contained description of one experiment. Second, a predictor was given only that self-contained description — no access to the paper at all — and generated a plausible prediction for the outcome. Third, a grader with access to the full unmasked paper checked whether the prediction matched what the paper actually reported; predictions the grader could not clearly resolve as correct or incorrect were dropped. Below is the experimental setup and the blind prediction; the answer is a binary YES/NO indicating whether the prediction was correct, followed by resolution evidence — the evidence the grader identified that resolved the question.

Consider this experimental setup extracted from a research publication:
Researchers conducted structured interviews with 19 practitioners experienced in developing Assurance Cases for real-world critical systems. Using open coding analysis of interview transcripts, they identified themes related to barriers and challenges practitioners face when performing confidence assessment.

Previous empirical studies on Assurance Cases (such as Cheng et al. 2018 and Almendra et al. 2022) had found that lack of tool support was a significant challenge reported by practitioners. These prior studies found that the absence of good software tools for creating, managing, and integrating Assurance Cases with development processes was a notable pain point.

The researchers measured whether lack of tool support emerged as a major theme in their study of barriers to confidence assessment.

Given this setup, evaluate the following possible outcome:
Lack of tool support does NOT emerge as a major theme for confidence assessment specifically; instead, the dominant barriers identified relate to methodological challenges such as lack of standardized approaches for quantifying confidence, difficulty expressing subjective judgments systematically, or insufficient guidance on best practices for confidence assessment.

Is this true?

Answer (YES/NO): YES